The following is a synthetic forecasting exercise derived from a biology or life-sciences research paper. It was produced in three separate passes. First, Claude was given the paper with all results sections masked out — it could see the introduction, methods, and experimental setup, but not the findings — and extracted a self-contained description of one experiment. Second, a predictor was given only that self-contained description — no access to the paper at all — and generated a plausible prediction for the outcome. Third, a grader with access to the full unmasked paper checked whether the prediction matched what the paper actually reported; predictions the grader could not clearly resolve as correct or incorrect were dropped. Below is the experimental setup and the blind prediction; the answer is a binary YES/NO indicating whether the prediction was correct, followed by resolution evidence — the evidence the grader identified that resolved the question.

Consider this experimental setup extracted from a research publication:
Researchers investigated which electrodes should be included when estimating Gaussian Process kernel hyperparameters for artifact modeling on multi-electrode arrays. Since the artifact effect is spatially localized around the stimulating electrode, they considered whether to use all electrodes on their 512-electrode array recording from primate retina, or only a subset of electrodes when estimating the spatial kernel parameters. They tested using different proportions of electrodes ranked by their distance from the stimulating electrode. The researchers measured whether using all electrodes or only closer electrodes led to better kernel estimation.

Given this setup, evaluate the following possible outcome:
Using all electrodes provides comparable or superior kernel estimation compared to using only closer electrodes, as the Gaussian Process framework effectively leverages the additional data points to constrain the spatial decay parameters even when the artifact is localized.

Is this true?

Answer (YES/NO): NO